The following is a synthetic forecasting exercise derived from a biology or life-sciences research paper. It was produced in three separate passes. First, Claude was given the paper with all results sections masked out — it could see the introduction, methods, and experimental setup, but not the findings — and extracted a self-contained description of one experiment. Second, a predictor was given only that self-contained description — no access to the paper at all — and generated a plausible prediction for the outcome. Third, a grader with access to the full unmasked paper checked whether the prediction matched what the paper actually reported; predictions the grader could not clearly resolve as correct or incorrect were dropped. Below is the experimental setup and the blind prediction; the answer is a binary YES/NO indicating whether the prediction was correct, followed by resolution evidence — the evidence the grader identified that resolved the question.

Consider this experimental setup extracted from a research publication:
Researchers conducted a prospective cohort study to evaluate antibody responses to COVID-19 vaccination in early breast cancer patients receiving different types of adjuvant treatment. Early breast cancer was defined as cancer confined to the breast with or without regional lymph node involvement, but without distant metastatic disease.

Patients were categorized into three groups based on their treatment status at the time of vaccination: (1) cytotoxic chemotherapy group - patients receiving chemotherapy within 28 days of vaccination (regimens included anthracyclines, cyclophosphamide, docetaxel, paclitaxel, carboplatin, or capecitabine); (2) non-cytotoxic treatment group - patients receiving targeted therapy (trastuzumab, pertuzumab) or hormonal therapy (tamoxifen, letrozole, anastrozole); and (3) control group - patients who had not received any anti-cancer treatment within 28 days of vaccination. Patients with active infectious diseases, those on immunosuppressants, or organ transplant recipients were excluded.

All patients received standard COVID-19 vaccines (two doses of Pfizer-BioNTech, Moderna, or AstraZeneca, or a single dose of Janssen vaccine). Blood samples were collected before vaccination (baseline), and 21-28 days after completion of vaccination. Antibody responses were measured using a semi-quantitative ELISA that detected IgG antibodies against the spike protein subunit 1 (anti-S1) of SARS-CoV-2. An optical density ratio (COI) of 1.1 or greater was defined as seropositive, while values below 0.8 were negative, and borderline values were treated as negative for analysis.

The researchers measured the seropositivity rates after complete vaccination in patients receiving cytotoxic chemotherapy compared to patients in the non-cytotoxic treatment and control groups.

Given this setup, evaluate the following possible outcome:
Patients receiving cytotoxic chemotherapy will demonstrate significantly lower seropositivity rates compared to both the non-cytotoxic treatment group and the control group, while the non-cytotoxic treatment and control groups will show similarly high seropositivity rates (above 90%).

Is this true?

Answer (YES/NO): NO